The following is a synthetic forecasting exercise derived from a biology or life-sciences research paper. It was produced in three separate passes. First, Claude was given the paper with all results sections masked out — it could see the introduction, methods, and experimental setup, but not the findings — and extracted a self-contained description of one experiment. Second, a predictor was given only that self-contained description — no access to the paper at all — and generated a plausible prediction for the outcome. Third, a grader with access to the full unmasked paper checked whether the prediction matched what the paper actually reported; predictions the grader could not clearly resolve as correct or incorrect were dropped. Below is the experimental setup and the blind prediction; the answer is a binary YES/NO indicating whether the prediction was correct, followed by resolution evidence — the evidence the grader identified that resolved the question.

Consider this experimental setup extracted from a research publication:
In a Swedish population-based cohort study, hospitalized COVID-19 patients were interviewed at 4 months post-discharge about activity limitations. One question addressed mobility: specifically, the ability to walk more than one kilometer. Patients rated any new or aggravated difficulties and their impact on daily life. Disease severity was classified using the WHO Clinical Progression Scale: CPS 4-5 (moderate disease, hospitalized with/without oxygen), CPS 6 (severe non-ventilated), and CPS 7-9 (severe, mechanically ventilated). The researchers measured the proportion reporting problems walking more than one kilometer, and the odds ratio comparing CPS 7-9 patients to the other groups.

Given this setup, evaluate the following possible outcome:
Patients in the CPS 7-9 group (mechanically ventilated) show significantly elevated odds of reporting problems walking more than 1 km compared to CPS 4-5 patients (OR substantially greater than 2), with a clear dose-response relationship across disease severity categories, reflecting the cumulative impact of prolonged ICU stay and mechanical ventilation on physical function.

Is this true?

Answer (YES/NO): NO